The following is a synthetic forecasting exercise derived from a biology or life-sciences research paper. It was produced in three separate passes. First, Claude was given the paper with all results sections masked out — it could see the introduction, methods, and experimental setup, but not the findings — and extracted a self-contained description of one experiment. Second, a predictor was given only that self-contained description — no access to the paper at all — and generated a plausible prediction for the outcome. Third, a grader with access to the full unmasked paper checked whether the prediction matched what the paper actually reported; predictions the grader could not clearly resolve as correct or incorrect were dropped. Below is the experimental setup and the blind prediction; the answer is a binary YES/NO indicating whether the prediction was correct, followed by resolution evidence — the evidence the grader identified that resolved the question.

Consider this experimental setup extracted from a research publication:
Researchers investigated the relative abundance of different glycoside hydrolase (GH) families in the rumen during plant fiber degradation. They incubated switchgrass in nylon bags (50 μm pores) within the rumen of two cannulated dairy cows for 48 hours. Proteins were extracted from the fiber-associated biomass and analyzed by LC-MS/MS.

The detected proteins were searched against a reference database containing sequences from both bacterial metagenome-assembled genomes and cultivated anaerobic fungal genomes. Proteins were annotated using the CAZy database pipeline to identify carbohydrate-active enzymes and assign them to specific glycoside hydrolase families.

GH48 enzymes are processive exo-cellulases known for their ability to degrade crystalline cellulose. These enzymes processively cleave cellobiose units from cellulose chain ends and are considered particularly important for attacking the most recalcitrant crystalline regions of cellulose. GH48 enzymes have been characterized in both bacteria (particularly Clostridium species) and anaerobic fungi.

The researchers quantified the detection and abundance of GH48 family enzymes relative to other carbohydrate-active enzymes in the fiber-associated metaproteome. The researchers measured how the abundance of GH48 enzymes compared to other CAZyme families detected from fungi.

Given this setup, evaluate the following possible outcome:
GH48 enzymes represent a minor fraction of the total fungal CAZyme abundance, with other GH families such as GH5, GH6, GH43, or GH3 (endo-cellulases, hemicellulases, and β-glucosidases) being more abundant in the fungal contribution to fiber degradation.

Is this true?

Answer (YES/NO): NO